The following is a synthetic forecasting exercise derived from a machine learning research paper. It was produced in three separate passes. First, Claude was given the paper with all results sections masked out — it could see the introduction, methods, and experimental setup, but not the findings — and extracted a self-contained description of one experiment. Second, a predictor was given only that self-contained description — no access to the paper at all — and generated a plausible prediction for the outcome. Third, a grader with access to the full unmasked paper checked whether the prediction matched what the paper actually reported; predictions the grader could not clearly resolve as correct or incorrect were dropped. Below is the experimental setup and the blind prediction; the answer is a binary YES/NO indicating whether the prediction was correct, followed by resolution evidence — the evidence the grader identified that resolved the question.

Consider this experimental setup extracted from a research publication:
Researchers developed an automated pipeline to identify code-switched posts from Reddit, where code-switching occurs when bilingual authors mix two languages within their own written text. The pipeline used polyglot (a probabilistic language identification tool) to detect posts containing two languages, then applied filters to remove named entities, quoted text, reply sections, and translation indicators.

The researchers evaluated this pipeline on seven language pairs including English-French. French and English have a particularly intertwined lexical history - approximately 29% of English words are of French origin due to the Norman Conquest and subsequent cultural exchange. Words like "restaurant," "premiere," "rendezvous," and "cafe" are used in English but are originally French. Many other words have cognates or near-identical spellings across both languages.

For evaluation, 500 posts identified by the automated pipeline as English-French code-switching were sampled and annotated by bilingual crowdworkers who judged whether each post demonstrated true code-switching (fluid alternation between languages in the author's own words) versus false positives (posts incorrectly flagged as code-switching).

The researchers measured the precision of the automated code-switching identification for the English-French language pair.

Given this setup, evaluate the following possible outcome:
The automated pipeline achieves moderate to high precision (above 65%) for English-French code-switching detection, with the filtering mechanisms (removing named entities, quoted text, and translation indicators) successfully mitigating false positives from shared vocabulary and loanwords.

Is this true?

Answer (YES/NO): NO